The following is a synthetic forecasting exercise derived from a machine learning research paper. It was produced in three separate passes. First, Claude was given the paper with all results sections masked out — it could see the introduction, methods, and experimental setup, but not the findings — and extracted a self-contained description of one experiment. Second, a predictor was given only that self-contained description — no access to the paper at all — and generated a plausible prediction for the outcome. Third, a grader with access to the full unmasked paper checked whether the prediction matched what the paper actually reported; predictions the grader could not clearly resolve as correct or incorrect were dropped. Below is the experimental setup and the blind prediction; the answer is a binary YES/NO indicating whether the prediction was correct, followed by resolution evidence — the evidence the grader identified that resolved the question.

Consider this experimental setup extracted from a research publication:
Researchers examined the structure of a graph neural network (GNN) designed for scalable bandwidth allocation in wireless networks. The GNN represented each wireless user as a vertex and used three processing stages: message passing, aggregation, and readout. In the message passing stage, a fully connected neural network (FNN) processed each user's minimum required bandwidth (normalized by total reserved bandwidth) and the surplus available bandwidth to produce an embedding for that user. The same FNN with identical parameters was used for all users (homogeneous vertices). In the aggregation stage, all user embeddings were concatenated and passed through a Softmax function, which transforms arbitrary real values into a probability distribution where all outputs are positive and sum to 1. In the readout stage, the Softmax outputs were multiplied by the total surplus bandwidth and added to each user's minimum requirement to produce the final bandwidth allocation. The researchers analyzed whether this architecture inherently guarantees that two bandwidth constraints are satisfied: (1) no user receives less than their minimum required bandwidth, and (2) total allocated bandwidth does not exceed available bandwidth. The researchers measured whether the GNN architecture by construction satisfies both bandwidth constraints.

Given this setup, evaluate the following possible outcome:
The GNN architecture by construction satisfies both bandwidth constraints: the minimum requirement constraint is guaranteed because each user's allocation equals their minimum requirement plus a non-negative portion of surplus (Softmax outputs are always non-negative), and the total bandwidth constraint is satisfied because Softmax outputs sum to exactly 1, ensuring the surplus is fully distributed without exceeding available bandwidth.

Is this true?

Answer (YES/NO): YES